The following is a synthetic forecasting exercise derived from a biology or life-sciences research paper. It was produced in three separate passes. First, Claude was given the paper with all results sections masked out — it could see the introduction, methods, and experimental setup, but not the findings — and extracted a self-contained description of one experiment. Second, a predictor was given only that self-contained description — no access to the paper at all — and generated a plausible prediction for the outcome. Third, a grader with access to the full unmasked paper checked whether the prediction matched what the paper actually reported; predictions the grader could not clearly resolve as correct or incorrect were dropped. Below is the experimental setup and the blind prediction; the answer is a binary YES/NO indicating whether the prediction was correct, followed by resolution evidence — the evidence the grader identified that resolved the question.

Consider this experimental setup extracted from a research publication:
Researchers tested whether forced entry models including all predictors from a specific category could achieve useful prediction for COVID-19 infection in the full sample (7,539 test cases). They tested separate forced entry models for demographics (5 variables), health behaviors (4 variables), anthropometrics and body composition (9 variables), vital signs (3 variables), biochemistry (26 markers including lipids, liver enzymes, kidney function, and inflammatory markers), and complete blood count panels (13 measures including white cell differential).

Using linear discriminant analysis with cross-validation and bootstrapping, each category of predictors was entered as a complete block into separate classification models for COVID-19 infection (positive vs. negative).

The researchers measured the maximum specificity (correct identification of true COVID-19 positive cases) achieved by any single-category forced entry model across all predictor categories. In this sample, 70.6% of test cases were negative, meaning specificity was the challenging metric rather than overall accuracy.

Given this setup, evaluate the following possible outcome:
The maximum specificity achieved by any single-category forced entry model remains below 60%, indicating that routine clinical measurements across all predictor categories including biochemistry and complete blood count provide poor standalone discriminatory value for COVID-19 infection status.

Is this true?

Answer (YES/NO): YES